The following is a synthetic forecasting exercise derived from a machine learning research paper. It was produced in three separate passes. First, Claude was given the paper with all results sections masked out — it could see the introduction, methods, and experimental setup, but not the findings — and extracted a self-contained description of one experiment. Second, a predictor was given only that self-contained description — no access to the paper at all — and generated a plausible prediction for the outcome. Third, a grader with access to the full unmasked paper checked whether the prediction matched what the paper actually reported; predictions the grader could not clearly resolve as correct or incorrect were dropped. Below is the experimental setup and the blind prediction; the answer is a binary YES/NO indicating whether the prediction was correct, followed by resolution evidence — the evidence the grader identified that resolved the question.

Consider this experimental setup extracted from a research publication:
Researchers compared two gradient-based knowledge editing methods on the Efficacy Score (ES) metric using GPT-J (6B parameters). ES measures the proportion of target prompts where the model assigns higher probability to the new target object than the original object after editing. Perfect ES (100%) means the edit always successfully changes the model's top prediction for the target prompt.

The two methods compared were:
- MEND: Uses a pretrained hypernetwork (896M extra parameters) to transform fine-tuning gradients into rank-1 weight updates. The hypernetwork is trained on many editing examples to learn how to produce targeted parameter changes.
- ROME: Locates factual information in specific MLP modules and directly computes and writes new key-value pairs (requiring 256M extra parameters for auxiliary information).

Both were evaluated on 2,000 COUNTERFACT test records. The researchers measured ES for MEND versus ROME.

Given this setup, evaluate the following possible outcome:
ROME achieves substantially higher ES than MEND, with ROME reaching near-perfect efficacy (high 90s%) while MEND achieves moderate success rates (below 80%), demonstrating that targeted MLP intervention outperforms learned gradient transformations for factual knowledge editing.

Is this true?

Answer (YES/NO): NO